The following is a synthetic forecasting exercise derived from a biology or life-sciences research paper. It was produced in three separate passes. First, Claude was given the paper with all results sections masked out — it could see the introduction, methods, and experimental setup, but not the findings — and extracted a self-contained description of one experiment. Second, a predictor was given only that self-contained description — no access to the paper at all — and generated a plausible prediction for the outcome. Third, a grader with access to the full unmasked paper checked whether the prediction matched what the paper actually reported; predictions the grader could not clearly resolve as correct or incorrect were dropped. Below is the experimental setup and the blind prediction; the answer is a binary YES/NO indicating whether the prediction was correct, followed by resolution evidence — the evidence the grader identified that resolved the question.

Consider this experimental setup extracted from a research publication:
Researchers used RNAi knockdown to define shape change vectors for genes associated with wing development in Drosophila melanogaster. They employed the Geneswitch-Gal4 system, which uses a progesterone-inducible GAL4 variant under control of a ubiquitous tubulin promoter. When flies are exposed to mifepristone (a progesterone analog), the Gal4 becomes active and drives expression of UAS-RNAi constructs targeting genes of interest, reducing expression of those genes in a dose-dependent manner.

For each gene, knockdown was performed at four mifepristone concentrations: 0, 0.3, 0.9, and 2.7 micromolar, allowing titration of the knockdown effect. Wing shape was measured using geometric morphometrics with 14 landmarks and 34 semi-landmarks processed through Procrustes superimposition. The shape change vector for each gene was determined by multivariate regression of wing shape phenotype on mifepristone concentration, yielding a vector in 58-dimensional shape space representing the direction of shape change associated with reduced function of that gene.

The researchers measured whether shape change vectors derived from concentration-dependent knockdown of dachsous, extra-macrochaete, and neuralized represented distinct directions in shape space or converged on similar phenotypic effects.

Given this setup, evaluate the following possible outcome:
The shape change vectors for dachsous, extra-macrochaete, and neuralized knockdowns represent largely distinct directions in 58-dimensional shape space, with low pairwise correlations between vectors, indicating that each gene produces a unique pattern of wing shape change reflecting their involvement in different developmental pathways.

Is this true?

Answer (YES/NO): NO